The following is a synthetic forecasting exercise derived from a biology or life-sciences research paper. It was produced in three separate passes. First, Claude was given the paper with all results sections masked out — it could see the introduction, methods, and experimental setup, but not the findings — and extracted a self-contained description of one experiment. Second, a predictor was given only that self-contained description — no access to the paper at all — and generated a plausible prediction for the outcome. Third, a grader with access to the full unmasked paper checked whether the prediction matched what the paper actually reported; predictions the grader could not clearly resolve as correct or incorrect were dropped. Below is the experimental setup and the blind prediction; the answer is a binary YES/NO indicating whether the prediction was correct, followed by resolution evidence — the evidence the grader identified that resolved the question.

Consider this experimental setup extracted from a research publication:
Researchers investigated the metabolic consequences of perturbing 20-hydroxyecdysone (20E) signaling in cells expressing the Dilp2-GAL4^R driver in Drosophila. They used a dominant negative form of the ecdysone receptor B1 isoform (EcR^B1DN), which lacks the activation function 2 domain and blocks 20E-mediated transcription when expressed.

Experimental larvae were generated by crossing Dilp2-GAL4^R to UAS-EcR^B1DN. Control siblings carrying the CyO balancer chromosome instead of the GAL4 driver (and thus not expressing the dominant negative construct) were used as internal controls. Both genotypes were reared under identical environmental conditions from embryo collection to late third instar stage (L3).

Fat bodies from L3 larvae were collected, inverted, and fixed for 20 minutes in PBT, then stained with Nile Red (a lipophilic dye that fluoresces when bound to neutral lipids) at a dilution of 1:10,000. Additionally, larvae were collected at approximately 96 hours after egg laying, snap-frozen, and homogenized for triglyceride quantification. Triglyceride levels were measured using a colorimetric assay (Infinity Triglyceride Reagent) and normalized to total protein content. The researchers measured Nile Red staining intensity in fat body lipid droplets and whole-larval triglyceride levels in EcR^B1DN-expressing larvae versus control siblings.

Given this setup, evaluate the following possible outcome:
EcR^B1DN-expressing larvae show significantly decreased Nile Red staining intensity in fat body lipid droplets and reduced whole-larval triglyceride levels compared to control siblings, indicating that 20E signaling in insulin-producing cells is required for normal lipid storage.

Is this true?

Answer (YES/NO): YES